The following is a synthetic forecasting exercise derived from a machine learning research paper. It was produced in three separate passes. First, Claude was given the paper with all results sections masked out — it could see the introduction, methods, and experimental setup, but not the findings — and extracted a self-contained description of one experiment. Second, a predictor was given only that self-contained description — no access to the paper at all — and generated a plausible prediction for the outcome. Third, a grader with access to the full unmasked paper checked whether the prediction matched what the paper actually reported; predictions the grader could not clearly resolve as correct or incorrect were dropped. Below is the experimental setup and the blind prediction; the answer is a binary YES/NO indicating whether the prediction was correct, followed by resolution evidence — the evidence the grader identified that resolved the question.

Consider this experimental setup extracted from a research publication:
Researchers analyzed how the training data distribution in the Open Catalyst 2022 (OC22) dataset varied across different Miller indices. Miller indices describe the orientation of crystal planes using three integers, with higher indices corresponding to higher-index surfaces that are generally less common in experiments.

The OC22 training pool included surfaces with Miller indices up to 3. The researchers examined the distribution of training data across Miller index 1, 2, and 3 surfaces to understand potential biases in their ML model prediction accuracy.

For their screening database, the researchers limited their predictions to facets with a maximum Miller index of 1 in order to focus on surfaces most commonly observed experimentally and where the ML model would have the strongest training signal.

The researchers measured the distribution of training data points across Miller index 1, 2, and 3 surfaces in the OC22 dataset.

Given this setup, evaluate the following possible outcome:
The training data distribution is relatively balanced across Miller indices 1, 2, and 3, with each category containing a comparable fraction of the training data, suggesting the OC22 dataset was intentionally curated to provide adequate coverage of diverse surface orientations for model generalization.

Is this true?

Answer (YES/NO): NO